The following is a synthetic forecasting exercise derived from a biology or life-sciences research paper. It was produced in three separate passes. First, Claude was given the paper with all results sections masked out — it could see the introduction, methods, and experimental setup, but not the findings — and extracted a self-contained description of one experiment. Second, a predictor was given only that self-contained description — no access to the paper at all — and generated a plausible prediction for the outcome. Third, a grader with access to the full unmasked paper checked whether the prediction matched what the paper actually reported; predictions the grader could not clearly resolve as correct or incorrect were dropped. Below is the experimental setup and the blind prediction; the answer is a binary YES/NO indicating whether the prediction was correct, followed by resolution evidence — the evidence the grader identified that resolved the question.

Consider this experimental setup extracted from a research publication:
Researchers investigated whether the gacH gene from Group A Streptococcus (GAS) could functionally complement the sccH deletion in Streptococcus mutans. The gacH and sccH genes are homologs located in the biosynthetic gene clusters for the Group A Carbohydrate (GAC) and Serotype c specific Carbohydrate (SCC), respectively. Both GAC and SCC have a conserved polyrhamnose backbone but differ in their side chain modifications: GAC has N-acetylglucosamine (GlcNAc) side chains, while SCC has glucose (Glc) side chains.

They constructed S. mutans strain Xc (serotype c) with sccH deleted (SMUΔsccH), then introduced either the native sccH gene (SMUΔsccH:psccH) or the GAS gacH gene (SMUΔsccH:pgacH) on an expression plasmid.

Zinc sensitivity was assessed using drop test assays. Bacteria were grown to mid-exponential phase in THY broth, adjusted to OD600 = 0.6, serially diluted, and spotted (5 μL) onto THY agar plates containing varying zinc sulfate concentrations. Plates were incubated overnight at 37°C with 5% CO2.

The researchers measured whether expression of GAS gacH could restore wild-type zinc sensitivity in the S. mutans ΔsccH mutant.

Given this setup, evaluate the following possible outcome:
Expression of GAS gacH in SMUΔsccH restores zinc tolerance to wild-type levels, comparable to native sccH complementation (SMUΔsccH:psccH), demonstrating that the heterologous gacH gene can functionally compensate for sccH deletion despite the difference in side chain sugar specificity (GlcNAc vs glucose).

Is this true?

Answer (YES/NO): NO